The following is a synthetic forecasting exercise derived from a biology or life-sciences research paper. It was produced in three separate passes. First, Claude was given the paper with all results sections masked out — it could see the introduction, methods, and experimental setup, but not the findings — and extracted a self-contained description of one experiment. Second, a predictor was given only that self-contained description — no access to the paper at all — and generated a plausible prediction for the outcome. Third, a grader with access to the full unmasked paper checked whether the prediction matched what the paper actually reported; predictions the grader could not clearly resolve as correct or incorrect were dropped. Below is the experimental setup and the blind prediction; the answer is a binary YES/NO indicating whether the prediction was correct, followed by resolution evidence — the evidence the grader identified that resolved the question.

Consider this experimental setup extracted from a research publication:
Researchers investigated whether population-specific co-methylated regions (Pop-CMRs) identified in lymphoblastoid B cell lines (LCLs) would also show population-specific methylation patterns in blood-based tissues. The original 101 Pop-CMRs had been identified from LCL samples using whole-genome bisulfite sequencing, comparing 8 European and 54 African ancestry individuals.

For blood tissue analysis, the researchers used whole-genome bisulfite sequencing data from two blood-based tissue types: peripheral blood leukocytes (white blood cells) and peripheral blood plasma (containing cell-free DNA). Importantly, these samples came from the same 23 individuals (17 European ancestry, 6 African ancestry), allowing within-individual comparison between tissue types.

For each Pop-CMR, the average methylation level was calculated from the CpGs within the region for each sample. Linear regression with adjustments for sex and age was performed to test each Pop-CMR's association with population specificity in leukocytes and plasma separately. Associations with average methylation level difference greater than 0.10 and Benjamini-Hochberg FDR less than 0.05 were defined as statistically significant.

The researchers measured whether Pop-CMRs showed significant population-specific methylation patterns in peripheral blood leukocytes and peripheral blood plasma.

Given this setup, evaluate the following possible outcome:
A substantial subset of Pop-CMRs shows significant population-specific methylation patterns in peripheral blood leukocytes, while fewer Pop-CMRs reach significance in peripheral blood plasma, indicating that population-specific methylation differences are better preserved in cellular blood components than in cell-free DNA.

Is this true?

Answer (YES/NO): NO